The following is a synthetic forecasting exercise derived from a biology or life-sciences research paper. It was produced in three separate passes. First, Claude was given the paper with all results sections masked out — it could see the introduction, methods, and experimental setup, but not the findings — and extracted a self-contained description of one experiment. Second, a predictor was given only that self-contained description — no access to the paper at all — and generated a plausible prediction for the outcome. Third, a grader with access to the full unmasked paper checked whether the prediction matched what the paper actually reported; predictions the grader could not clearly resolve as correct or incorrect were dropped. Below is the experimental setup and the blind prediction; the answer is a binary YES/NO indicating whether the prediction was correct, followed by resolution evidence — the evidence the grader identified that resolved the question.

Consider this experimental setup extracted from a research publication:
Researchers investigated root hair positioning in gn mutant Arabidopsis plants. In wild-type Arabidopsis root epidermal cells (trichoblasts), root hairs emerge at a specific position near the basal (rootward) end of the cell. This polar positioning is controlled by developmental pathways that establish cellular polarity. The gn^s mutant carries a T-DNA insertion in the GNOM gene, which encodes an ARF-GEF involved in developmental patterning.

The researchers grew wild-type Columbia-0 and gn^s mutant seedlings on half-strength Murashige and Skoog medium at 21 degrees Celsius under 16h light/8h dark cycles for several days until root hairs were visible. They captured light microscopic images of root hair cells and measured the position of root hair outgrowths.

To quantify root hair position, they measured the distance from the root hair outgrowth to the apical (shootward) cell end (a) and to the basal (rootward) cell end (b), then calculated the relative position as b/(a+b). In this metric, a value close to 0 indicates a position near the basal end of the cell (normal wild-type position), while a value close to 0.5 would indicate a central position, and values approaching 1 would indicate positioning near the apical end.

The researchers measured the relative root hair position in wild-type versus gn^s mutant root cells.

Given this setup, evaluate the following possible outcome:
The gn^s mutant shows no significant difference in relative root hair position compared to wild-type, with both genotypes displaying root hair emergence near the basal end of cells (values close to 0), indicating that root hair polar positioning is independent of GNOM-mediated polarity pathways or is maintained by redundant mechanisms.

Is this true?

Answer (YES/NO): NO